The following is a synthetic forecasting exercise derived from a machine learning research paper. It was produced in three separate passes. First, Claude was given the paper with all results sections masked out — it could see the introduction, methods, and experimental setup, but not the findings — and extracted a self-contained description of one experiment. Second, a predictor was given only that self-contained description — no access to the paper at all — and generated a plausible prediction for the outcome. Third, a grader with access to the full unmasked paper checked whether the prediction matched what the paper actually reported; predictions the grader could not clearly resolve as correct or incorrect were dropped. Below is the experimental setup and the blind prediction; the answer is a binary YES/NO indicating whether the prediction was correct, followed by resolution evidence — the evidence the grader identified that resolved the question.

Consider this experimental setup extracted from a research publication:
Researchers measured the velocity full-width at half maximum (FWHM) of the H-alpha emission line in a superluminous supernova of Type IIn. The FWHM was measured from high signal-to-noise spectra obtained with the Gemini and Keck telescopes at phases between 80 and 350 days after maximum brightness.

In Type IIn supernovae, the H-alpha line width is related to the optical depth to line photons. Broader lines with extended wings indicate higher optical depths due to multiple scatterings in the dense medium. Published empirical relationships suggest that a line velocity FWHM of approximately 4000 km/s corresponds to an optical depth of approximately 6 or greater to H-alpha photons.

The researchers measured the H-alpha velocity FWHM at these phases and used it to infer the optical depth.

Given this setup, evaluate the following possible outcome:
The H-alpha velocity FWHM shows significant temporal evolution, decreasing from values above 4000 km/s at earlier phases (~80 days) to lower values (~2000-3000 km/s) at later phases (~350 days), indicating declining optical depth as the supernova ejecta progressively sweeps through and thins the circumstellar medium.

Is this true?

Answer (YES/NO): NO